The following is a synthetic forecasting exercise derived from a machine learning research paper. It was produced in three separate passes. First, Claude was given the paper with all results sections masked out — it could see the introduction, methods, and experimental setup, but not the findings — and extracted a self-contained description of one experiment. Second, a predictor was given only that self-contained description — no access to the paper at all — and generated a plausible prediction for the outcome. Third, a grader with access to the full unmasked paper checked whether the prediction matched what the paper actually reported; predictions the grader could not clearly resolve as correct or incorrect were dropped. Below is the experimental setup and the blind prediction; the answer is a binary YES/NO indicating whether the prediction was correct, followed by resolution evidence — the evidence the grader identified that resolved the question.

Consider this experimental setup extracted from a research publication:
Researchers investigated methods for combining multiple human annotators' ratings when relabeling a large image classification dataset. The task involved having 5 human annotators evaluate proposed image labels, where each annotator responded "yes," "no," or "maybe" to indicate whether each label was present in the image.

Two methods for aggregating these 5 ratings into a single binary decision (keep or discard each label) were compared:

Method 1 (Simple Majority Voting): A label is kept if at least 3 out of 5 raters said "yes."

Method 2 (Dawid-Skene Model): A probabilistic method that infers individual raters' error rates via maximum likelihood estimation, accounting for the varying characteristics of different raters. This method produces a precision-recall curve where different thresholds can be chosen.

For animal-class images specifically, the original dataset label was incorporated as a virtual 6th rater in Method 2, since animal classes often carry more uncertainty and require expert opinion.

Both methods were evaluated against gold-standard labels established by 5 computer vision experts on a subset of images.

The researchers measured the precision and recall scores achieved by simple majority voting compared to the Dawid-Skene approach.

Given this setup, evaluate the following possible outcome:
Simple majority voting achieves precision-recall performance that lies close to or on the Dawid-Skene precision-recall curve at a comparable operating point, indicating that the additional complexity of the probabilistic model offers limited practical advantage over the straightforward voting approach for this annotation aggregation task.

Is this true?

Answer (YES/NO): NO